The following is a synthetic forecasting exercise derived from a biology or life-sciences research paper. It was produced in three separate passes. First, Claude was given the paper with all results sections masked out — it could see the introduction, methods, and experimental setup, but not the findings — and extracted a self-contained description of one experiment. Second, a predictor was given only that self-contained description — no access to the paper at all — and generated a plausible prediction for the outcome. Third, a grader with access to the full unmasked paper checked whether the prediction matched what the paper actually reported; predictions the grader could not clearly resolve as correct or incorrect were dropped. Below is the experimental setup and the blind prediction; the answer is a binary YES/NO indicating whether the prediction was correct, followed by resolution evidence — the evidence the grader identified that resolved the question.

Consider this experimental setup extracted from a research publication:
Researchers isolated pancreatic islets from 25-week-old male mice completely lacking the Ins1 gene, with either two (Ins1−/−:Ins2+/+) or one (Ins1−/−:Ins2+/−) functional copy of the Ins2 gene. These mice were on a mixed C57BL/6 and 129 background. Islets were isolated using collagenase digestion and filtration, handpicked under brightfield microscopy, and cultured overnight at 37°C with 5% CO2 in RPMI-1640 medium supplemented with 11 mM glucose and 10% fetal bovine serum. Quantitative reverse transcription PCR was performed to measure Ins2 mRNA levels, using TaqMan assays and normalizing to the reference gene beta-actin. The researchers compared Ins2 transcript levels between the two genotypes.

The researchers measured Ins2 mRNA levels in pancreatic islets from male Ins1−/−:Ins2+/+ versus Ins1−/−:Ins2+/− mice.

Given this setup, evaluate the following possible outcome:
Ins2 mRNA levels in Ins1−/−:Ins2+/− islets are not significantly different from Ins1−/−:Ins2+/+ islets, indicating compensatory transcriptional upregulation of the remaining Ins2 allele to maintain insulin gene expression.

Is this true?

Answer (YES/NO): NO